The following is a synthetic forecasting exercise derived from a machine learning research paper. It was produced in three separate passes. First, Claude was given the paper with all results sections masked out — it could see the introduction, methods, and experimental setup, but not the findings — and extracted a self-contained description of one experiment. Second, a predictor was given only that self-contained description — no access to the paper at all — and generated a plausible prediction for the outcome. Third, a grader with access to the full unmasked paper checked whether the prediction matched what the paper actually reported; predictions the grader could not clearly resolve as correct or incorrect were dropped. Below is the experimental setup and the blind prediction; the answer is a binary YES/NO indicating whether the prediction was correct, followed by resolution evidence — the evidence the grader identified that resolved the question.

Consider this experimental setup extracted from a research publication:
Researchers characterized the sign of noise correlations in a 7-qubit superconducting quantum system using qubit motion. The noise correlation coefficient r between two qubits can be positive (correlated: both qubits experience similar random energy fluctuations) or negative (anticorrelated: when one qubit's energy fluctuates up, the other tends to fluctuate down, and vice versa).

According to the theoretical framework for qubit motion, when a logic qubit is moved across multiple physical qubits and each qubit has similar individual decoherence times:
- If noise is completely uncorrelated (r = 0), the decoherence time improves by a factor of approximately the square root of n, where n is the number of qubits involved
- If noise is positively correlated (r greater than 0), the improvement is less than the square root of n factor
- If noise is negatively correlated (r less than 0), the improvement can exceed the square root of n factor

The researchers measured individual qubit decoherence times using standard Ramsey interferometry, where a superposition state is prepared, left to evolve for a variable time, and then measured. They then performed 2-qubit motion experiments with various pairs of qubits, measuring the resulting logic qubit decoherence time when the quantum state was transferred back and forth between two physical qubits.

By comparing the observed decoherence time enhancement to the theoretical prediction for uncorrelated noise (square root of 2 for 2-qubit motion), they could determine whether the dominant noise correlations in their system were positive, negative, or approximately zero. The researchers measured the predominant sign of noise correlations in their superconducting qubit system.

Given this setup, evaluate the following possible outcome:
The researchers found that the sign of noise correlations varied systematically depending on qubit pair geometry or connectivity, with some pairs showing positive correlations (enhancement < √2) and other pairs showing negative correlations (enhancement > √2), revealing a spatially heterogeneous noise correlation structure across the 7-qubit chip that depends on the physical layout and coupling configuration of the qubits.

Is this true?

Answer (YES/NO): NO